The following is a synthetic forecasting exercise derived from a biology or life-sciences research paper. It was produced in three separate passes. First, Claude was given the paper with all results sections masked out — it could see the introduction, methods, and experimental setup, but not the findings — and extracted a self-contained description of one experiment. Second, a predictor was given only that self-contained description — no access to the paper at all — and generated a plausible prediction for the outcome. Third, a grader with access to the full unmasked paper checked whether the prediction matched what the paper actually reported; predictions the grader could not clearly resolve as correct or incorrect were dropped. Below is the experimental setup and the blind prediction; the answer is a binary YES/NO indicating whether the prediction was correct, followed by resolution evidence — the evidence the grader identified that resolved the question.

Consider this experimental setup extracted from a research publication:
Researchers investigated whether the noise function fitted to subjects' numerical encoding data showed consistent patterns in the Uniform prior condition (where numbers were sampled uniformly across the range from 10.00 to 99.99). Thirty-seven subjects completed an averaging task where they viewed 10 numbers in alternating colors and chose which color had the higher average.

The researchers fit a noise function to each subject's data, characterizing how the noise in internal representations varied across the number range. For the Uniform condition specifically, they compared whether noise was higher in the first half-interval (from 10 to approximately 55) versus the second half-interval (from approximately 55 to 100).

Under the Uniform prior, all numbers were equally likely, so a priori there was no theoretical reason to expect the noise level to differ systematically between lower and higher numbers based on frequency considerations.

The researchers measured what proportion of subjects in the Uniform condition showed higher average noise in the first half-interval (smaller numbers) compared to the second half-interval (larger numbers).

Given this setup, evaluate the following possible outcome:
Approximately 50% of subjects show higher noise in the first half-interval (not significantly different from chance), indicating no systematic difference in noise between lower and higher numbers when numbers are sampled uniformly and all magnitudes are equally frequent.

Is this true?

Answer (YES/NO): NO